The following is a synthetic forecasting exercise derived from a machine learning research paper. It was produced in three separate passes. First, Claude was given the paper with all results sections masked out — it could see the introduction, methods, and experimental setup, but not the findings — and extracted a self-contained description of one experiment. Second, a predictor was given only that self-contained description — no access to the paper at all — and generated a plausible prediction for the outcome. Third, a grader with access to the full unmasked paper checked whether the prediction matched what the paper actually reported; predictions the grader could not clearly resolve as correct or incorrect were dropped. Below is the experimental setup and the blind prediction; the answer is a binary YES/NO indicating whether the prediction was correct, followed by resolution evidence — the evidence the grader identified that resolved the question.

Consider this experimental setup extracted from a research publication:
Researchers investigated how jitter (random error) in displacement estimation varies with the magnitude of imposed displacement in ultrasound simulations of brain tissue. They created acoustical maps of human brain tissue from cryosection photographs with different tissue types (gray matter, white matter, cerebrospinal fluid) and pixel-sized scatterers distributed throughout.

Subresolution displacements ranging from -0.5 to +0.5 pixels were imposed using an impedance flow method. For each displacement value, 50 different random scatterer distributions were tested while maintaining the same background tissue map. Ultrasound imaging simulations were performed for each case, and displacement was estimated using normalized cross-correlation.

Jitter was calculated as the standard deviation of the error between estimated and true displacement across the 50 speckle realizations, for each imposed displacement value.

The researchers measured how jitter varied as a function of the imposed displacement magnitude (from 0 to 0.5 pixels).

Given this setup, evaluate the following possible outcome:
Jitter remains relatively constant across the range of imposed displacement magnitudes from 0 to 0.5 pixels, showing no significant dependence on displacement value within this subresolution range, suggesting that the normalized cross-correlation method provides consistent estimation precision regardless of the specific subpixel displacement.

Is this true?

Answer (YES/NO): NO